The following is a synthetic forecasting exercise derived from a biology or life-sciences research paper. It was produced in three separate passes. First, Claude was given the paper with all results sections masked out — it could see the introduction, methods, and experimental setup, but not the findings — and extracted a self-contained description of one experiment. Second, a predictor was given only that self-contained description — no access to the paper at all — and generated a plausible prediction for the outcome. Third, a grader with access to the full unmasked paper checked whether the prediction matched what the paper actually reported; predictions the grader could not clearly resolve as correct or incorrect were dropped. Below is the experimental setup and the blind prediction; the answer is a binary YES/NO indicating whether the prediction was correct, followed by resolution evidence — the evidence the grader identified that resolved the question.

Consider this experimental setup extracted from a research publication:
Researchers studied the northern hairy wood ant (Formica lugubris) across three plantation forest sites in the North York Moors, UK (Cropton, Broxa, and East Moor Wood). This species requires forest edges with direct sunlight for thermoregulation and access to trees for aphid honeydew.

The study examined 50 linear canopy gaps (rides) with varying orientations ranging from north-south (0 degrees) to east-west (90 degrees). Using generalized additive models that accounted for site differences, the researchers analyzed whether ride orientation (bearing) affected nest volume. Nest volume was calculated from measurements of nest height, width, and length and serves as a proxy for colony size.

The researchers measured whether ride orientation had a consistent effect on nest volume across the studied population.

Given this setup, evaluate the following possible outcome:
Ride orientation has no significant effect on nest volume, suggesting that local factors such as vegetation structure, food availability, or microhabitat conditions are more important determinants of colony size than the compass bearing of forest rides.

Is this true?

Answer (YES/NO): NO